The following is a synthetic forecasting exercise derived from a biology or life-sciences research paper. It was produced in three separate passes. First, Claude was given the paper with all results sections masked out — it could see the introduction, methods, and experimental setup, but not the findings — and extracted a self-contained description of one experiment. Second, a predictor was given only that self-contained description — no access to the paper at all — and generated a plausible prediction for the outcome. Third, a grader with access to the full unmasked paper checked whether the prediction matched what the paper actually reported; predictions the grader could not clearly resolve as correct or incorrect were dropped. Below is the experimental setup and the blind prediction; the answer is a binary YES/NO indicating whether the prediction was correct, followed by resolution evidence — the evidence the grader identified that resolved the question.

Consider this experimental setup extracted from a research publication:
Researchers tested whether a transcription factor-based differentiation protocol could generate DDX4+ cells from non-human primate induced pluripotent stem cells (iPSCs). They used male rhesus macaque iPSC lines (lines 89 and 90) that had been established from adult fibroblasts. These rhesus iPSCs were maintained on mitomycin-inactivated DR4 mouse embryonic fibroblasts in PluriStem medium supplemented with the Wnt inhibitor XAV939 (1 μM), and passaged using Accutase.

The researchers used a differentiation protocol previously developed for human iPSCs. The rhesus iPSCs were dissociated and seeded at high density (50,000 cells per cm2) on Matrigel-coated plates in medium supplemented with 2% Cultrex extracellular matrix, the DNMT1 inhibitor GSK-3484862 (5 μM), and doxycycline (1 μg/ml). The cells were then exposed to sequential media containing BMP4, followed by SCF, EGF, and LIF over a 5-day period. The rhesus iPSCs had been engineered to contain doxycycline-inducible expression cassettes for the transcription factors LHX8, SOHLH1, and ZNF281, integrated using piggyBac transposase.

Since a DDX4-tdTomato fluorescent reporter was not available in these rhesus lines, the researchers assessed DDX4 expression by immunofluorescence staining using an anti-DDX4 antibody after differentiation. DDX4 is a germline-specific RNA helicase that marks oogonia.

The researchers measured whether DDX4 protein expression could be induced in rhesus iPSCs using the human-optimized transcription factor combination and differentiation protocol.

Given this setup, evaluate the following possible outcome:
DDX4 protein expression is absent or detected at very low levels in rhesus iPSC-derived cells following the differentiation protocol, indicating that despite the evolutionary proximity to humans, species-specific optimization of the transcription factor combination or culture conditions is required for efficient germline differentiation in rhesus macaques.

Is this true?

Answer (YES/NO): NO